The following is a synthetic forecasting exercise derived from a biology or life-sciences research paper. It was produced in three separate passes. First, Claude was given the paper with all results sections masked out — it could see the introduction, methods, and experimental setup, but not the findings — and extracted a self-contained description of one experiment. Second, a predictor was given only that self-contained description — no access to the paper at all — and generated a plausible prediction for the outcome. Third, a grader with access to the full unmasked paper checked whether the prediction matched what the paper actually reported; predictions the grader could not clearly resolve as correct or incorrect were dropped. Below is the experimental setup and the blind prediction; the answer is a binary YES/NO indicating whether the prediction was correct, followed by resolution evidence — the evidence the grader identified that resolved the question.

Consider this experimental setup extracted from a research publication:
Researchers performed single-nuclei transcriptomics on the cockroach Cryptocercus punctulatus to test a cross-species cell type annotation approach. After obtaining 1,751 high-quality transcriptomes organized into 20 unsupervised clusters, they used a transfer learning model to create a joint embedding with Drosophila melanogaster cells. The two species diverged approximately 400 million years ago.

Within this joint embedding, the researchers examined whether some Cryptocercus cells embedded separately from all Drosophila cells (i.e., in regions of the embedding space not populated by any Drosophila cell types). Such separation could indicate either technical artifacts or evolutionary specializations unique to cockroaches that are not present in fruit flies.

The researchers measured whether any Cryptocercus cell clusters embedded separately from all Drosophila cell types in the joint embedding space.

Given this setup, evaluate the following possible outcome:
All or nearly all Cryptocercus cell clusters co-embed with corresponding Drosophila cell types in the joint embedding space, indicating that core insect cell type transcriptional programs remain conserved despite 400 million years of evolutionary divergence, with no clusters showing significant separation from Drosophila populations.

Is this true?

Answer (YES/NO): NO